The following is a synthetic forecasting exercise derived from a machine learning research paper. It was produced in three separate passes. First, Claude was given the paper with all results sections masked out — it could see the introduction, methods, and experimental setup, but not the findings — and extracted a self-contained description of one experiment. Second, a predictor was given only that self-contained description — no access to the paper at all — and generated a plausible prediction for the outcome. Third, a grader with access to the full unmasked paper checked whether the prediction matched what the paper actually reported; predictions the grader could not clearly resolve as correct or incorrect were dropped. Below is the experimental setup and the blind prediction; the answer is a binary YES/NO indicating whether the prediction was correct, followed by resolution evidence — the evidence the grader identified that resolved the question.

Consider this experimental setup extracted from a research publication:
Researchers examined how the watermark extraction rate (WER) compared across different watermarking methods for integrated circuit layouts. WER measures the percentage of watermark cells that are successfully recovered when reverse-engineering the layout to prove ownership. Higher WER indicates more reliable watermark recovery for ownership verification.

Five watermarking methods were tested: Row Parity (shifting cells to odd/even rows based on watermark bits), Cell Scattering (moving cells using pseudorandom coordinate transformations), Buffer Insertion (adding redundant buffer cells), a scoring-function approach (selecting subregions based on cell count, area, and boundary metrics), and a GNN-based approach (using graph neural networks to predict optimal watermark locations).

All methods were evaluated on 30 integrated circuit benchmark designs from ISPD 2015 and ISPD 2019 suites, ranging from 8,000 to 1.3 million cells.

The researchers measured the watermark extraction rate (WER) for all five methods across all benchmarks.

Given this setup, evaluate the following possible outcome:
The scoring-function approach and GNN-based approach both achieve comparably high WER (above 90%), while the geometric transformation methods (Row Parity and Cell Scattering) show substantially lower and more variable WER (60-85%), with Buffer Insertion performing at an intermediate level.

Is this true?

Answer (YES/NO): NO